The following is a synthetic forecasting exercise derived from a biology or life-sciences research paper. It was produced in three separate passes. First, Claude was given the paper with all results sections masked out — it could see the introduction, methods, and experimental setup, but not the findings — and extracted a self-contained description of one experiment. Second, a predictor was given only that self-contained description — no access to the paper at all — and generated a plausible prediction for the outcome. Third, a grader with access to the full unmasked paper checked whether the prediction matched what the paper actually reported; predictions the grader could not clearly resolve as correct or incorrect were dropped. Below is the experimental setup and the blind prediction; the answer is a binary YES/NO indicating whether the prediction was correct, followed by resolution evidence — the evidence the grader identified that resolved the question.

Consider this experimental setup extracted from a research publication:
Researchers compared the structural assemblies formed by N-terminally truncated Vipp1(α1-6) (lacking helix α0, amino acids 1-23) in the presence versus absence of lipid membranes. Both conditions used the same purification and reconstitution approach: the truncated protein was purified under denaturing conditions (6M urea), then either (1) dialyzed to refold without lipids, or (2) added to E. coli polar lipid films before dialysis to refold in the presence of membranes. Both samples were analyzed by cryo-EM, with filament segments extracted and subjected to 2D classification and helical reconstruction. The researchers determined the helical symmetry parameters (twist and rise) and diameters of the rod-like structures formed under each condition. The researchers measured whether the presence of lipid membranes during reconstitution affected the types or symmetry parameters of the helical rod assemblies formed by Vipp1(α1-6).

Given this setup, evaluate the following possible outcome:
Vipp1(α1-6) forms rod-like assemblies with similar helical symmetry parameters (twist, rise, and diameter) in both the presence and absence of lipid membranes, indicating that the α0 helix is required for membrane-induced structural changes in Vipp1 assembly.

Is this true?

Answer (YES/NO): YES